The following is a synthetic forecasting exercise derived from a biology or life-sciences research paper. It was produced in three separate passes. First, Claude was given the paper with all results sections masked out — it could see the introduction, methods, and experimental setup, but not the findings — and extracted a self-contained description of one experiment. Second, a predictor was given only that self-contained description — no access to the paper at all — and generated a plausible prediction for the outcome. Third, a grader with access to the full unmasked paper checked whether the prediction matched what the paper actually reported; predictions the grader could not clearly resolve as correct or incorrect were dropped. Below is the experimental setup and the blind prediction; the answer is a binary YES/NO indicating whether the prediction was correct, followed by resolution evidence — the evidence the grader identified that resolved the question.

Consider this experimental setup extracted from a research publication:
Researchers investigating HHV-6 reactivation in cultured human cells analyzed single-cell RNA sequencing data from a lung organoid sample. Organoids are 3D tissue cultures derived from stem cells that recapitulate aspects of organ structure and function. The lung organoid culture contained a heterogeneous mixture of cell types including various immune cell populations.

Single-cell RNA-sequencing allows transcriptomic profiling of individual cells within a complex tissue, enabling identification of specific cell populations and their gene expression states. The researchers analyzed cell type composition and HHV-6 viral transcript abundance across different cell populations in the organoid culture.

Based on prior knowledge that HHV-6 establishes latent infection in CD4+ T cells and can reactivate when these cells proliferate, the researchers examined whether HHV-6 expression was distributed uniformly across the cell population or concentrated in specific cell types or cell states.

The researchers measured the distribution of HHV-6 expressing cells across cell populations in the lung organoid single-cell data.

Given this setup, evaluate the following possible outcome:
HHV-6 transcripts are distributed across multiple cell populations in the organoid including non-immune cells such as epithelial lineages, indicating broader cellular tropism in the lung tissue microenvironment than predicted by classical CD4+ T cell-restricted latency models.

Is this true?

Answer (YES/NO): NO